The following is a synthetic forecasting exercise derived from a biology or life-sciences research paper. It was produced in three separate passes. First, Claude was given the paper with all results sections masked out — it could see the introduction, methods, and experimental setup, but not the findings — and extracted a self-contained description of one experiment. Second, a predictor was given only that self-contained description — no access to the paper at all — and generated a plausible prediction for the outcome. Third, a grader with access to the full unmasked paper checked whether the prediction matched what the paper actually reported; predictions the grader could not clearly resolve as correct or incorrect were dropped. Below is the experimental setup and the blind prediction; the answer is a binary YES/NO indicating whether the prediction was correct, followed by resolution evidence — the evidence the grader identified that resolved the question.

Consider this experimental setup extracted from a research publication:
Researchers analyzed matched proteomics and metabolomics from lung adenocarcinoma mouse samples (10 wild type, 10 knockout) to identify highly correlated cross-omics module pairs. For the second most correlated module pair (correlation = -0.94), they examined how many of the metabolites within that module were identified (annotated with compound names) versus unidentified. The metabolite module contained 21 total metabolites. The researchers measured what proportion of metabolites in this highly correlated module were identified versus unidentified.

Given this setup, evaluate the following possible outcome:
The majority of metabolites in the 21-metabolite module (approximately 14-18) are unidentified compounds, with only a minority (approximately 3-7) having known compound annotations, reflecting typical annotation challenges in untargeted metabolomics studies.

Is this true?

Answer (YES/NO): YES